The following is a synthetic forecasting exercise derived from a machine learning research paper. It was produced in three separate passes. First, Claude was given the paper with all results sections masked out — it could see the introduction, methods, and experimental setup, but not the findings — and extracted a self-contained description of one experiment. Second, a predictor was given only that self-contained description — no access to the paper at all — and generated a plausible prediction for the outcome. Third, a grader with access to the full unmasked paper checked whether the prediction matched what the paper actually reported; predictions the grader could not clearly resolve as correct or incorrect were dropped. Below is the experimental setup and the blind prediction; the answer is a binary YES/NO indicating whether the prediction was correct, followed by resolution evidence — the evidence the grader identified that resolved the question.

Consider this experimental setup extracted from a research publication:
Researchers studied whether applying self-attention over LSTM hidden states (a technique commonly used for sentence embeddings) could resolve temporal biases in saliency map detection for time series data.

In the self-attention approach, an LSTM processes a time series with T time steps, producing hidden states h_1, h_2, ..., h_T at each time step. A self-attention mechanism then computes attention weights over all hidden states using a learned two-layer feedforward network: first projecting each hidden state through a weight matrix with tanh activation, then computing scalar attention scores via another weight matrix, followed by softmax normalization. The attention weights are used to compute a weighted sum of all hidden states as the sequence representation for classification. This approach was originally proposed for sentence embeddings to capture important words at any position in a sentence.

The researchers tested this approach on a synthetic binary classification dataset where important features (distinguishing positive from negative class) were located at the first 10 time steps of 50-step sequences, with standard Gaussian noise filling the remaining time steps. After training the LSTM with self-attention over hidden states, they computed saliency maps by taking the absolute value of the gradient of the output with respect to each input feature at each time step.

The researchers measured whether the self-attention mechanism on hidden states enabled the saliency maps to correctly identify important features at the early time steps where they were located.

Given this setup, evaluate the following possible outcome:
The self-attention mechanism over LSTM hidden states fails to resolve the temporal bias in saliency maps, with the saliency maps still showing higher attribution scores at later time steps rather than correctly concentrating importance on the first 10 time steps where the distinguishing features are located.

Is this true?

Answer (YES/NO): NO